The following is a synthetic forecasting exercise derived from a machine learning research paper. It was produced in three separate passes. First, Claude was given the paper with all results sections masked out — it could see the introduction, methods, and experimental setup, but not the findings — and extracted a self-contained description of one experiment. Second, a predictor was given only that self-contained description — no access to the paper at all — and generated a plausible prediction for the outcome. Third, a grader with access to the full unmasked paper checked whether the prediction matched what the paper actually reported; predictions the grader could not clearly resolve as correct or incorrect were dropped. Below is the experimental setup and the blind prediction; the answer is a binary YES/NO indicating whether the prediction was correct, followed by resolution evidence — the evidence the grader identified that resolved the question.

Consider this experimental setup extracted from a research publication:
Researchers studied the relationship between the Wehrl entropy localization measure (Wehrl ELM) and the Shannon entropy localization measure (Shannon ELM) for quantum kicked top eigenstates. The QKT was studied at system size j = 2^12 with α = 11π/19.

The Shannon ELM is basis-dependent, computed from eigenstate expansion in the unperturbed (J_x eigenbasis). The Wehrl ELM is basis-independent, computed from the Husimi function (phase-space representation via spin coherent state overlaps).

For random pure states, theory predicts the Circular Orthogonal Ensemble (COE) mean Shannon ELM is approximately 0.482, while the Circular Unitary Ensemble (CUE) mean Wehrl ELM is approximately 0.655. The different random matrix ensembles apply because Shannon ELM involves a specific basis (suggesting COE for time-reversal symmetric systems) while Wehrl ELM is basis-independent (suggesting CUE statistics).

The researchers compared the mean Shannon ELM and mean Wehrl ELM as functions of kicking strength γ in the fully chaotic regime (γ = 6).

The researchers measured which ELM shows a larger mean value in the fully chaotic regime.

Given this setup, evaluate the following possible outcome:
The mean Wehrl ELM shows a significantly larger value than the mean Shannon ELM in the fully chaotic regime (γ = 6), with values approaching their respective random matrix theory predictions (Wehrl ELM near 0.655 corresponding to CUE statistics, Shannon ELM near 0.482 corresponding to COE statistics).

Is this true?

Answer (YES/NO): YES